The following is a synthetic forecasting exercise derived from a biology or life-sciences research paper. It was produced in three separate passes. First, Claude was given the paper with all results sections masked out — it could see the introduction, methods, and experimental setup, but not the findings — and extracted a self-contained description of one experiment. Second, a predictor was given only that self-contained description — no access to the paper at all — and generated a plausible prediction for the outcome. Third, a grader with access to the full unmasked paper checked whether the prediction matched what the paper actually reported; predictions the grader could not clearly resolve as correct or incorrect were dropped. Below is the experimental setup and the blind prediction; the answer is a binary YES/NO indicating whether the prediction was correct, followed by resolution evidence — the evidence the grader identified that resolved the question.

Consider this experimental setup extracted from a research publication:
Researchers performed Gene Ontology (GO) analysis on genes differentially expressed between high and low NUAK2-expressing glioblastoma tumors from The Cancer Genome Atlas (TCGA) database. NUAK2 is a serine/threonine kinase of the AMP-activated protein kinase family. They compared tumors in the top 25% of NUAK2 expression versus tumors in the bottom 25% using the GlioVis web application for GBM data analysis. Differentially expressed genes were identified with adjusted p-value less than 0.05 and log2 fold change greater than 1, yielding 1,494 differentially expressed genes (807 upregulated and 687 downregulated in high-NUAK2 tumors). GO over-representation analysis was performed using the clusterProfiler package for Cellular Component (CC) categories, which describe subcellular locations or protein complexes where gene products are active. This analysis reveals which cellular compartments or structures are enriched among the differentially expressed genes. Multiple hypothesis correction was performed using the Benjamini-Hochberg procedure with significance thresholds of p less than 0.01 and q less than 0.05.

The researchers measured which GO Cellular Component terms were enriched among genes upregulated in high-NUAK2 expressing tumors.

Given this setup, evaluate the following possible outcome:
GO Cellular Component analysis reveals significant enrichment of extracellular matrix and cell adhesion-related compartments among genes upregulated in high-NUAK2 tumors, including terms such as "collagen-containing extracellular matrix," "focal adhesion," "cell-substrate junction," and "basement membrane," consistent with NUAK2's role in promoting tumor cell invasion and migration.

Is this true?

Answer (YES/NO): YES